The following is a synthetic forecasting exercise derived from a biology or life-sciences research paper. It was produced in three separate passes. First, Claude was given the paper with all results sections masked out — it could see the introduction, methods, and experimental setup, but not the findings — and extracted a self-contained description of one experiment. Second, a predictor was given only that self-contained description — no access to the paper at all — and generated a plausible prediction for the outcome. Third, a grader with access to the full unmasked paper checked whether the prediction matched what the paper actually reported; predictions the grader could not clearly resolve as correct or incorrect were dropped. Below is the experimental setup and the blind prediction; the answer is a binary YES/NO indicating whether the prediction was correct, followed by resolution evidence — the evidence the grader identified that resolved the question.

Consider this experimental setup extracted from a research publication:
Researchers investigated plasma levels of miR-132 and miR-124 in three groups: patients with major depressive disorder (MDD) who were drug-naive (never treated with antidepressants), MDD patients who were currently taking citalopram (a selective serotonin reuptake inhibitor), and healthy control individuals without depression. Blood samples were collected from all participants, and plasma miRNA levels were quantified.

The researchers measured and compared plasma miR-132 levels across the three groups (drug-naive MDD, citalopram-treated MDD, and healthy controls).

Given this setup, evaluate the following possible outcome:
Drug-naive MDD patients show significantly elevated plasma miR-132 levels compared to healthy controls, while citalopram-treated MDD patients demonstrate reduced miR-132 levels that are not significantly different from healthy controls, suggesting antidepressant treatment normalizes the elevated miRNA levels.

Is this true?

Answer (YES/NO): YES